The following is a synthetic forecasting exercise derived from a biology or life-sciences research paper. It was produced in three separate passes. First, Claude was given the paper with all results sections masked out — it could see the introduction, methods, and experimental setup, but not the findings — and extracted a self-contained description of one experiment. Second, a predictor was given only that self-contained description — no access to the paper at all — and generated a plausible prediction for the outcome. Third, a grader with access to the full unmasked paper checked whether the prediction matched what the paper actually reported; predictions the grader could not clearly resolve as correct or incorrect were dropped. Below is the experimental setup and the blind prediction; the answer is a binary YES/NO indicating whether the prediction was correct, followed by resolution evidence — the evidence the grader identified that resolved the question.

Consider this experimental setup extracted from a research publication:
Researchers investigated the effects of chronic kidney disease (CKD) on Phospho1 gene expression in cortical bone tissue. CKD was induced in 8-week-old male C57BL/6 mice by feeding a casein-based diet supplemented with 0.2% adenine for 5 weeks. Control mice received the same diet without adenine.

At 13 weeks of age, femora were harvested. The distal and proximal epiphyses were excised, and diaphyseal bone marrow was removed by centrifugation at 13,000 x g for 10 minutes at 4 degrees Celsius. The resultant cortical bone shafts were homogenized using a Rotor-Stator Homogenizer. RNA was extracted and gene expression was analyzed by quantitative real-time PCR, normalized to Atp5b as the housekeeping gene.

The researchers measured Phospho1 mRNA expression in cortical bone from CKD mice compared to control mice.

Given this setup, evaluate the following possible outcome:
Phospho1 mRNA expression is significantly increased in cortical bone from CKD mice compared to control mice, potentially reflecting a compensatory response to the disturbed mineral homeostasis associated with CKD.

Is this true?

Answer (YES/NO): YES